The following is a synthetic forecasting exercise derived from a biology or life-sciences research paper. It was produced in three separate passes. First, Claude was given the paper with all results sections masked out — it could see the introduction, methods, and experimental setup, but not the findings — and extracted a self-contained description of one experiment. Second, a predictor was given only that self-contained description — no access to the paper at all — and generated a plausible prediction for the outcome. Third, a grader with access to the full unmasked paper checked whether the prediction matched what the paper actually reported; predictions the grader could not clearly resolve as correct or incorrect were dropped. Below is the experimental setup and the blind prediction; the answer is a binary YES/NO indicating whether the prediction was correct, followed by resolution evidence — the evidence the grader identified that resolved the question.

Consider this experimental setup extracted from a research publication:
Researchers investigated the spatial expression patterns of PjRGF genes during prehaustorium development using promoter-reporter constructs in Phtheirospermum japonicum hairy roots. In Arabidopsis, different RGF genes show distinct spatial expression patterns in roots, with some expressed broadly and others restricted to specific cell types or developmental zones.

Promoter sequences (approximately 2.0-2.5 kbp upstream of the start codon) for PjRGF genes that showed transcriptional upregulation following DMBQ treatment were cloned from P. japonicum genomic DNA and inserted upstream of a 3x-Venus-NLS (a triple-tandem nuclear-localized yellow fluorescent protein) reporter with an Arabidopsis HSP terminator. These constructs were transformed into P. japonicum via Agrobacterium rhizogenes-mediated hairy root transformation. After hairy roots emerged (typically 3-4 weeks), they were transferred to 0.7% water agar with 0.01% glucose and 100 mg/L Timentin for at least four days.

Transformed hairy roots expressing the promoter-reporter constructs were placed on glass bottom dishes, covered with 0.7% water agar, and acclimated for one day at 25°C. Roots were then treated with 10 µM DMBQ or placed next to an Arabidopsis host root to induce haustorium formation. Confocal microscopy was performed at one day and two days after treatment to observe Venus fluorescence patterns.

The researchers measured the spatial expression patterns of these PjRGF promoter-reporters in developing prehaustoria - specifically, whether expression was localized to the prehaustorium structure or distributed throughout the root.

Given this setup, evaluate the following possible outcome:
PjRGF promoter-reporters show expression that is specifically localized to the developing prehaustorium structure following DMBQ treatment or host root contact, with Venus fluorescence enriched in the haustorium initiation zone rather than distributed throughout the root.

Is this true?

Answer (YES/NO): YES